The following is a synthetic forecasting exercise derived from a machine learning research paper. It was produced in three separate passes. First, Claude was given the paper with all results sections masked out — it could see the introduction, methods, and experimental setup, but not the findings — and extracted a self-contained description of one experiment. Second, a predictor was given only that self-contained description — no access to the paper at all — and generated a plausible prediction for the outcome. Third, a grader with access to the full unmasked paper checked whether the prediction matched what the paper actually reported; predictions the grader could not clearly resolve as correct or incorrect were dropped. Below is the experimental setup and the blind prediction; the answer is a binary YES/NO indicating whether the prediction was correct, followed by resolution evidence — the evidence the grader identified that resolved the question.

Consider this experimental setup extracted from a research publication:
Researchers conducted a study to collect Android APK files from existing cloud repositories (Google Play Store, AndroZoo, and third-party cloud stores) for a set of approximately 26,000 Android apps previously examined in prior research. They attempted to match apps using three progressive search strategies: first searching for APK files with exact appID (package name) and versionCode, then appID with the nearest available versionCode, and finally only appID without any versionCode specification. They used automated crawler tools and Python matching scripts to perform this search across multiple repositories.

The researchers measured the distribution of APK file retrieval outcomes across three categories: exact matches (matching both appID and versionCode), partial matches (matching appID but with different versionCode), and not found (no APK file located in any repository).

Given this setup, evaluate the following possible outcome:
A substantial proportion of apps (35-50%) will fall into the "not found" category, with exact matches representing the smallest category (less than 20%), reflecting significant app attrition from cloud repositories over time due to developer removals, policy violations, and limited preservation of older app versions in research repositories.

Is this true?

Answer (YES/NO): NO